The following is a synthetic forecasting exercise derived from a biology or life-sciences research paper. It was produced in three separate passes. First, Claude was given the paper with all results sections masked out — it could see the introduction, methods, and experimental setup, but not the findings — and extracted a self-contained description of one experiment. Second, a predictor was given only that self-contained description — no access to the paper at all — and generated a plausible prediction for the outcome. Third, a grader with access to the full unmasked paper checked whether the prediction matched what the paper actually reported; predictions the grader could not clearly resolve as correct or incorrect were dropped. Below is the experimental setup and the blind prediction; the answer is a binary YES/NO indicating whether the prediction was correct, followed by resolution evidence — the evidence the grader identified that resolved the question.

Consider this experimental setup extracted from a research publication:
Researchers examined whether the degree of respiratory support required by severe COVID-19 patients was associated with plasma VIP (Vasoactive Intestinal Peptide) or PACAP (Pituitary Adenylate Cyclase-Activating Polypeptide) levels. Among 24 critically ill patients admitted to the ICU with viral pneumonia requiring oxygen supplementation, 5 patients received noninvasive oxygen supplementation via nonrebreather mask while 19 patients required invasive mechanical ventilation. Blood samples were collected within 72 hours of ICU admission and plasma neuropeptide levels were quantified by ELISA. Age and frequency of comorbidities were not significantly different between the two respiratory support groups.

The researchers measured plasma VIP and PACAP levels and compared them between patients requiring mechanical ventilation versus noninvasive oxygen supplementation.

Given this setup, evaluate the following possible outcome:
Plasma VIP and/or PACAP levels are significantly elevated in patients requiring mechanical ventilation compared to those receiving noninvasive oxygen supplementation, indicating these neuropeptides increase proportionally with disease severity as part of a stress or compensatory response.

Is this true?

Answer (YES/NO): NO